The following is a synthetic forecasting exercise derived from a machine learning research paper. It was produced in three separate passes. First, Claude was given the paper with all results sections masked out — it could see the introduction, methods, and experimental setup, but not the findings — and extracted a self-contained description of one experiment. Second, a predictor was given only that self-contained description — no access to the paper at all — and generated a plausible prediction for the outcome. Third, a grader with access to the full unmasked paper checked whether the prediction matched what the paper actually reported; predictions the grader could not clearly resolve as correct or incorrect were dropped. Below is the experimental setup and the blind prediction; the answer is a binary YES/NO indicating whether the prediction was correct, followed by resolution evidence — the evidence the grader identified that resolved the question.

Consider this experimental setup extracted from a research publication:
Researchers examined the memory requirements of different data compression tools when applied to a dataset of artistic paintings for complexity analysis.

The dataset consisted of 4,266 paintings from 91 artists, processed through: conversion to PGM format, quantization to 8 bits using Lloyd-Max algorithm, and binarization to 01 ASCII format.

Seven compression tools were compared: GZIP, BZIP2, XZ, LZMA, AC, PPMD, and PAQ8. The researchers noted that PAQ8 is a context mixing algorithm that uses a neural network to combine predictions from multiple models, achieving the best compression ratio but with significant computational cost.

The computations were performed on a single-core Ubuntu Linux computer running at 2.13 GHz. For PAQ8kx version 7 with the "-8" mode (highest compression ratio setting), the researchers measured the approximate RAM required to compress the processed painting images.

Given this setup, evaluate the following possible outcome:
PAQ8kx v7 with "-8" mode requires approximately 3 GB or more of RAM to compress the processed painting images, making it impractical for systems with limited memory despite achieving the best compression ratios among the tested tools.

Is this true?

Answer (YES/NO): NO